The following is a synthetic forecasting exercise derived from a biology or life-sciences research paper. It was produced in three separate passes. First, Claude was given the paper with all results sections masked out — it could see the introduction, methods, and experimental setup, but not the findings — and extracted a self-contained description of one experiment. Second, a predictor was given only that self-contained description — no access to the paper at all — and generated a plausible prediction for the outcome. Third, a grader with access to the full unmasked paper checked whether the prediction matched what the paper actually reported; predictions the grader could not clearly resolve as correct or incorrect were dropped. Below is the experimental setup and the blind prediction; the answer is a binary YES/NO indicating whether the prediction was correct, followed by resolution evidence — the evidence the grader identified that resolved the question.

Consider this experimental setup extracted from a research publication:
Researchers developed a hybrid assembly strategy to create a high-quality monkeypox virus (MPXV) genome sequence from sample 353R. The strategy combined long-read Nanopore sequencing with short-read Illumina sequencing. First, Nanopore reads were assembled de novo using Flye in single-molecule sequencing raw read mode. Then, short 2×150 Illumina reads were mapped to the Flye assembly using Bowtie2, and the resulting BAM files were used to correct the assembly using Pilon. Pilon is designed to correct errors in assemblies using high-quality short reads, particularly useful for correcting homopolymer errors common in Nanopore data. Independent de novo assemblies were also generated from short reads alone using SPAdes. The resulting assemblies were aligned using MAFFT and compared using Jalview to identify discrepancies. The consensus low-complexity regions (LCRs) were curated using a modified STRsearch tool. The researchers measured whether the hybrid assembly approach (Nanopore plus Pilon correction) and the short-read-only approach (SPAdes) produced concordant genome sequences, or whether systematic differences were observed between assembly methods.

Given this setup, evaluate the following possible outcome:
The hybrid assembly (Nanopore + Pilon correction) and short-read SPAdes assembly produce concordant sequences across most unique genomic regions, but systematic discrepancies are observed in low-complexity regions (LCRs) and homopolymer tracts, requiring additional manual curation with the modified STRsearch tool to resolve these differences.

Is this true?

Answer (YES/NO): YES